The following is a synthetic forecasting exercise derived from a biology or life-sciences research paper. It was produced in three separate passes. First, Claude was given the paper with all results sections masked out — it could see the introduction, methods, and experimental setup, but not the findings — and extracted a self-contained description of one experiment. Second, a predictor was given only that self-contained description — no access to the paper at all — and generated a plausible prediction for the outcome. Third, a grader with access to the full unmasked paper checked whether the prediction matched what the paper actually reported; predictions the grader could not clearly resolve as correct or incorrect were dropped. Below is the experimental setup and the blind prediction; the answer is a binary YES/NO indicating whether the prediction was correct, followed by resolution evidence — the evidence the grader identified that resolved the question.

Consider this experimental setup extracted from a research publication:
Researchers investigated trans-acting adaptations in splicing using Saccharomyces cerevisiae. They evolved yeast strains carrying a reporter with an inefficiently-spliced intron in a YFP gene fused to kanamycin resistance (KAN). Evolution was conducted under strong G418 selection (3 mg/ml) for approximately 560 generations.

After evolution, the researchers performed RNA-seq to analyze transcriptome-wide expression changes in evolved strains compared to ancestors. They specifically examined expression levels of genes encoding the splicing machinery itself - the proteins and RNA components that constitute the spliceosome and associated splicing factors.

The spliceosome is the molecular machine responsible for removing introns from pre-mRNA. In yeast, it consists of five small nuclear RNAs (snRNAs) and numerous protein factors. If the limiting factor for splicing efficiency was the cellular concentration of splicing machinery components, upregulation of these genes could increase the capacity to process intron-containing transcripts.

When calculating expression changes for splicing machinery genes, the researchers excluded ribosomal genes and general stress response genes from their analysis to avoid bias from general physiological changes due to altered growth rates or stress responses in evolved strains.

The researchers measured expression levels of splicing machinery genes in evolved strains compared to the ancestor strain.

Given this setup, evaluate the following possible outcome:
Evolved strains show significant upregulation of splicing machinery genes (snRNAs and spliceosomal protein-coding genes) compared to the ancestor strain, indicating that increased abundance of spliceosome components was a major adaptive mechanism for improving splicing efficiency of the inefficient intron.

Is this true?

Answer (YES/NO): NO